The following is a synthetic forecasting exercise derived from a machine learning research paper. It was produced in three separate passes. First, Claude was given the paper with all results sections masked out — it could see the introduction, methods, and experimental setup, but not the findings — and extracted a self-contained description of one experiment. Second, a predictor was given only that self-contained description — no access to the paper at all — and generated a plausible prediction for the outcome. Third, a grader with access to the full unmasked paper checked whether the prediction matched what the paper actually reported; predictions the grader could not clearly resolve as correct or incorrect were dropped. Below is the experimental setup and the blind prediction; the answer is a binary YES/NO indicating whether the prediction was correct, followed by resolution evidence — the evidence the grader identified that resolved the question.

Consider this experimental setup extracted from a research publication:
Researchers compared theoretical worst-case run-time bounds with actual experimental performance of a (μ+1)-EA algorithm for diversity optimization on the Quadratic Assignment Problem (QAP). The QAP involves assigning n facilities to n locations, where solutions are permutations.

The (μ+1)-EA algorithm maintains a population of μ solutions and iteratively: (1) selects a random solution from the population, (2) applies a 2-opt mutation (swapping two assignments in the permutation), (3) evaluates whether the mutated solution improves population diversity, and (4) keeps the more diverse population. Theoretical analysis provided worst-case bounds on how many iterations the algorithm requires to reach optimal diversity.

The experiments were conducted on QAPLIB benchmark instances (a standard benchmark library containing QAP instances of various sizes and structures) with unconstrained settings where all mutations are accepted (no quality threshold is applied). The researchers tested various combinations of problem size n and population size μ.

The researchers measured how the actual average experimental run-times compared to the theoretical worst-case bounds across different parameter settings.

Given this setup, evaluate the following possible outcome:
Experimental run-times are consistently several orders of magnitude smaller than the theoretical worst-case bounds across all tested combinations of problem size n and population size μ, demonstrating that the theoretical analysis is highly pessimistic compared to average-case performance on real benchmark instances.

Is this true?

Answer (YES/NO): NO